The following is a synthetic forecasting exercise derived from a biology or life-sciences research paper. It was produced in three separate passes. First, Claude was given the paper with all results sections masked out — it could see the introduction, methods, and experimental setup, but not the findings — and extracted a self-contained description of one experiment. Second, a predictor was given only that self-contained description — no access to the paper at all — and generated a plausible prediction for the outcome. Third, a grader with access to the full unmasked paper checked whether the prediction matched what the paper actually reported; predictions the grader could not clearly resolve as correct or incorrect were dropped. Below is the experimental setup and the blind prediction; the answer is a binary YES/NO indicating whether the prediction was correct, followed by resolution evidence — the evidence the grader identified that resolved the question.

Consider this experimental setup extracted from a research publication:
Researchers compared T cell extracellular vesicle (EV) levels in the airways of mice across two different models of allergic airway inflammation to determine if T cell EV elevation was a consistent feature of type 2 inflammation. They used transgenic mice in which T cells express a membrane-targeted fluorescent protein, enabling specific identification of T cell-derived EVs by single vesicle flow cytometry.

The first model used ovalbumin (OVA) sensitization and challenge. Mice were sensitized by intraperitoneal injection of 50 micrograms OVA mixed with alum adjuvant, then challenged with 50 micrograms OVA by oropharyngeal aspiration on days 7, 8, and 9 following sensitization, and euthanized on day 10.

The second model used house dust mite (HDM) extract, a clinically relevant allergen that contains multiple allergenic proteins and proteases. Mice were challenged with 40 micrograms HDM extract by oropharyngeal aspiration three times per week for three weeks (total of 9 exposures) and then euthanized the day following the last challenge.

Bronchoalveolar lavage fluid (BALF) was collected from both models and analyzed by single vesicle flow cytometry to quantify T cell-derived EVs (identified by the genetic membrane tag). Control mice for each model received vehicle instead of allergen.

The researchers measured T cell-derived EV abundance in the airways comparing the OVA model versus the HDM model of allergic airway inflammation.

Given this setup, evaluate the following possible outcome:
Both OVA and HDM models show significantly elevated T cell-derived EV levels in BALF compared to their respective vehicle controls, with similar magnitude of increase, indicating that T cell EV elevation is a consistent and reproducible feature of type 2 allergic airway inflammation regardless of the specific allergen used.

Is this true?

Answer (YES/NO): YES